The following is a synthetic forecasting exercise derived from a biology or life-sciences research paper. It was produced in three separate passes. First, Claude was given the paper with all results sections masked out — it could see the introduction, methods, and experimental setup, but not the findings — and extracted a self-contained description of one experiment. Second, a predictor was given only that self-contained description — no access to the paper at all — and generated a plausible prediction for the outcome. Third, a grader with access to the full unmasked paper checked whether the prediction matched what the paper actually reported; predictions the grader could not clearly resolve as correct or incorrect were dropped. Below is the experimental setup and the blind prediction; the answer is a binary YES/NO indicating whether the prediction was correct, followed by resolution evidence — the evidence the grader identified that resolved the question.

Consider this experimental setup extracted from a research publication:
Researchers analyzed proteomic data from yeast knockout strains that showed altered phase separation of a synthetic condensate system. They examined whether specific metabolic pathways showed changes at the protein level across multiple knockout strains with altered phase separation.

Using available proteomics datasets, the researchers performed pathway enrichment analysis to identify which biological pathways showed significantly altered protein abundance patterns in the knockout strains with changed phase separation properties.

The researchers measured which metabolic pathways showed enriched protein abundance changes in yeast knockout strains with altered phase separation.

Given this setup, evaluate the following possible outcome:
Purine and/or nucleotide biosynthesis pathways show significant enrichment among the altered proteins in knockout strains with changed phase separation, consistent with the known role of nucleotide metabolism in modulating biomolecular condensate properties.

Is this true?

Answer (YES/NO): NO